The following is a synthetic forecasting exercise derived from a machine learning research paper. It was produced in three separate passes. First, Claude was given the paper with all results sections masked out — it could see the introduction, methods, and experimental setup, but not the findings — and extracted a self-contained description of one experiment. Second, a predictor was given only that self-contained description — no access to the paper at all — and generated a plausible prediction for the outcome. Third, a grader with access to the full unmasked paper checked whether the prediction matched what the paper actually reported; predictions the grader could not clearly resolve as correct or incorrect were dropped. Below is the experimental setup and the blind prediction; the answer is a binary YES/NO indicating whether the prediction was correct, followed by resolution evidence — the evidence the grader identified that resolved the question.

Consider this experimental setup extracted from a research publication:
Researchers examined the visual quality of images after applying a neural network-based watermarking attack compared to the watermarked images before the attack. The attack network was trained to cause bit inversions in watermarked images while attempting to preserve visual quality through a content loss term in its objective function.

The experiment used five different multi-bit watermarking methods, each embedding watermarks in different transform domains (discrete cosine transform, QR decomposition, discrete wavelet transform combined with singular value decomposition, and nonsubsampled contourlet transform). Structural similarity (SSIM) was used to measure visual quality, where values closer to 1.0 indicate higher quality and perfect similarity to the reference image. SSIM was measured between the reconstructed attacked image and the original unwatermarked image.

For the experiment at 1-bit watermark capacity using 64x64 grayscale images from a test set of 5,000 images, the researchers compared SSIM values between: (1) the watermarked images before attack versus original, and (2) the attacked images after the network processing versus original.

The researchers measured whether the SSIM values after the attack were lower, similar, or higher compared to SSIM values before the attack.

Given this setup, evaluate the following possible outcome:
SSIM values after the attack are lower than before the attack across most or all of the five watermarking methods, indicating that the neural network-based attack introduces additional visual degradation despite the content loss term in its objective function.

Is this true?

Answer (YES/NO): YES